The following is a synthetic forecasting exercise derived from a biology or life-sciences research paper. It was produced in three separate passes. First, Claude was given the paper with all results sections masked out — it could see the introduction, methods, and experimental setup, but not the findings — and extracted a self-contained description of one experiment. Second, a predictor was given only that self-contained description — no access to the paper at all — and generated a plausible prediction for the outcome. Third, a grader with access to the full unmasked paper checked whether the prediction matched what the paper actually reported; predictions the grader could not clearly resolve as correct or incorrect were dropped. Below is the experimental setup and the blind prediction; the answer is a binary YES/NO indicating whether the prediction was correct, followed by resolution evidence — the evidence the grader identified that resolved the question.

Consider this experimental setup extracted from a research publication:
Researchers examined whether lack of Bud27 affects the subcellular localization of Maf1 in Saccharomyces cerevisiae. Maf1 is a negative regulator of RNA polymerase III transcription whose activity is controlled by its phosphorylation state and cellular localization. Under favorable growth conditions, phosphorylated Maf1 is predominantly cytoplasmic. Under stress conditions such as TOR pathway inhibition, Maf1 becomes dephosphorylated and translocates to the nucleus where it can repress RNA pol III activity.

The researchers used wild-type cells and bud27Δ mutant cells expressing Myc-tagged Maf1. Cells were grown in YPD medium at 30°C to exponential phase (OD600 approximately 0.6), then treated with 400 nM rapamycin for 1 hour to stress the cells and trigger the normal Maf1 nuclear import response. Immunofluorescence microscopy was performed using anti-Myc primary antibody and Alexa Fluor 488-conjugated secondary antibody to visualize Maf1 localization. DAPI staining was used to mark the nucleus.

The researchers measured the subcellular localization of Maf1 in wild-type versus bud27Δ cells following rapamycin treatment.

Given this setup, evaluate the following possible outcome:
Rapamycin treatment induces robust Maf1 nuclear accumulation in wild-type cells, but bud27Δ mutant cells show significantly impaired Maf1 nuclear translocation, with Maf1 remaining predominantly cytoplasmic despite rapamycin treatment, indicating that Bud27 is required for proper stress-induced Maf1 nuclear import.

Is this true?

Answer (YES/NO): YES